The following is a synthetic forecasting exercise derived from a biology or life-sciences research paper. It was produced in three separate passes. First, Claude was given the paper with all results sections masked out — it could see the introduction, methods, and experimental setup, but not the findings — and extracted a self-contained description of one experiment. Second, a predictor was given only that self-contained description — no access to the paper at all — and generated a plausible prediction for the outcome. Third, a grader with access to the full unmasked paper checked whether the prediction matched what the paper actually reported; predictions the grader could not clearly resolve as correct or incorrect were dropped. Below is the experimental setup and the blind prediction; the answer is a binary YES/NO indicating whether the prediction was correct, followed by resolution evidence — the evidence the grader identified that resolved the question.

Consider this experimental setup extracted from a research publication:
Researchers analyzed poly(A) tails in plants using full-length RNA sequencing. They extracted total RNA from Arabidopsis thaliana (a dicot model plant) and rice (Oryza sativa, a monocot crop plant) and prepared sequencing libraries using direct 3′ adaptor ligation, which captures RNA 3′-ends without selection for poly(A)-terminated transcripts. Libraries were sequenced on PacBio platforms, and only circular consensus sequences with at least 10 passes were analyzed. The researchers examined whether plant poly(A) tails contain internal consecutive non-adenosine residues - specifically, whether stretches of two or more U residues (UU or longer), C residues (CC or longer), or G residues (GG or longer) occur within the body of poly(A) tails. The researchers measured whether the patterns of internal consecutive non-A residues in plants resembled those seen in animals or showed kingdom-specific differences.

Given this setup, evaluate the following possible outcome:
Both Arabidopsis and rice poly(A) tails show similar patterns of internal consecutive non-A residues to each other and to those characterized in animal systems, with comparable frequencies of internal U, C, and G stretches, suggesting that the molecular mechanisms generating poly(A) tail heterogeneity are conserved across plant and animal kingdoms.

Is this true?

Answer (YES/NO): NO